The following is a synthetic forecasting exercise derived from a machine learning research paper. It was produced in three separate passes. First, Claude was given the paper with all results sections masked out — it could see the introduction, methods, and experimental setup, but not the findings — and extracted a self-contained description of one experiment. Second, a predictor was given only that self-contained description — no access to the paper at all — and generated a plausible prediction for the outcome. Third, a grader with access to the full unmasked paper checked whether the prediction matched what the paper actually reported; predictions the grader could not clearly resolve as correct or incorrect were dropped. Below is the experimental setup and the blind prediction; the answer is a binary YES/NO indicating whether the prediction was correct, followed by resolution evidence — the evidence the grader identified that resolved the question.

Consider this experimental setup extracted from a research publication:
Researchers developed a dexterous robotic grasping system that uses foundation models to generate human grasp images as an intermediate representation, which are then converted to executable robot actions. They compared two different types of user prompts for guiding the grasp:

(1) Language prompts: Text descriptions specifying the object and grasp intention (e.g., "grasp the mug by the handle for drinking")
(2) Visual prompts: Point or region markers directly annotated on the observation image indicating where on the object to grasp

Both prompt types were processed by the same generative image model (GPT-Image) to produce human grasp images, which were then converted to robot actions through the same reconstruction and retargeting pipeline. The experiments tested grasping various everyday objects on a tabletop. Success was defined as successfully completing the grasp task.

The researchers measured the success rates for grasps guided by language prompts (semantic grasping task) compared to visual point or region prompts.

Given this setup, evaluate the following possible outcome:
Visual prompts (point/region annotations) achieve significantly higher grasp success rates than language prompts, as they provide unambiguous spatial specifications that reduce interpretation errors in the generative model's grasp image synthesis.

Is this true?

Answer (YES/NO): NO